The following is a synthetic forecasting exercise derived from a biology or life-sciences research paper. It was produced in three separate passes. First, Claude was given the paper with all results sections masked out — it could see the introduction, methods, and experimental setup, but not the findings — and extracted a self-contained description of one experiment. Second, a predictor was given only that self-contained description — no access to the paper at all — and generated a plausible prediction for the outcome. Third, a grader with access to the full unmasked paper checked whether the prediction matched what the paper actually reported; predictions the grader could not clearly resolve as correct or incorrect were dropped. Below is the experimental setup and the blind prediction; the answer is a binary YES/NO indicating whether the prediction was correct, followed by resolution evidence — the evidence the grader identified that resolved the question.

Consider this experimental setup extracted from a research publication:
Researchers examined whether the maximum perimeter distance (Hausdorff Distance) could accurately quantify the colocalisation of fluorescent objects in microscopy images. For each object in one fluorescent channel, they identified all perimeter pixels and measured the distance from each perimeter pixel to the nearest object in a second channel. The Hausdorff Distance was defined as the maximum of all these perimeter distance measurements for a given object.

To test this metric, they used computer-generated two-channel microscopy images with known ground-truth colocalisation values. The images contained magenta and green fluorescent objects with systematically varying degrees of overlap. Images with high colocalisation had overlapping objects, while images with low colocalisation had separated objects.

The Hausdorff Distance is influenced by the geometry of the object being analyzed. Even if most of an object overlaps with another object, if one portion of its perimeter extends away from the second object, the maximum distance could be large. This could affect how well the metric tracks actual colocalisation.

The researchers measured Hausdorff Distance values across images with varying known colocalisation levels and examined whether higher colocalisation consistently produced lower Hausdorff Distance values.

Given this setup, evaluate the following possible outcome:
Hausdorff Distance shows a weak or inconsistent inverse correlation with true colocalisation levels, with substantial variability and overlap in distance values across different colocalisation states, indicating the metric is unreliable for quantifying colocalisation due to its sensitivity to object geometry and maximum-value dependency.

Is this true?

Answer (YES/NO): NO